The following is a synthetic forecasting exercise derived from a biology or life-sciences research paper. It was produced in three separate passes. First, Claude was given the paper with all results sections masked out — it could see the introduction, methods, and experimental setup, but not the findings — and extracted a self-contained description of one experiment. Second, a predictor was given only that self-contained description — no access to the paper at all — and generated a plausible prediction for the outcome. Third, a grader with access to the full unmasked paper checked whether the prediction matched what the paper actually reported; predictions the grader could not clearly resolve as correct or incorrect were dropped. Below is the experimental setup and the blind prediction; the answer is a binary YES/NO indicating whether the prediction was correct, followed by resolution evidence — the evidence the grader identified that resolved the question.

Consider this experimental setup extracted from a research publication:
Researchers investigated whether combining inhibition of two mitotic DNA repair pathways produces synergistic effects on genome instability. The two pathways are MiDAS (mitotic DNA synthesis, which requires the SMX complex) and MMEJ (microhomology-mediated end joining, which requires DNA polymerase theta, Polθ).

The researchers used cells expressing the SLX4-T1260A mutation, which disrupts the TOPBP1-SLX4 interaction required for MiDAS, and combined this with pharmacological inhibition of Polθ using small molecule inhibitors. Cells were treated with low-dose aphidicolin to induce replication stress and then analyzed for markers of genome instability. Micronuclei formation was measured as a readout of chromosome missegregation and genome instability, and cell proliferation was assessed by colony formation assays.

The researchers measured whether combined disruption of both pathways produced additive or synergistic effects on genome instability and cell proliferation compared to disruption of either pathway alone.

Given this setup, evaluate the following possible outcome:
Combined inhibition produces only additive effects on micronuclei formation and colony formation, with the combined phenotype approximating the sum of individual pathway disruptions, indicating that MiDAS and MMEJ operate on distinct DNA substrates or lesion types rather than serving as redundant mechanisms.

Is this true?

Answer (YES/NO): YES